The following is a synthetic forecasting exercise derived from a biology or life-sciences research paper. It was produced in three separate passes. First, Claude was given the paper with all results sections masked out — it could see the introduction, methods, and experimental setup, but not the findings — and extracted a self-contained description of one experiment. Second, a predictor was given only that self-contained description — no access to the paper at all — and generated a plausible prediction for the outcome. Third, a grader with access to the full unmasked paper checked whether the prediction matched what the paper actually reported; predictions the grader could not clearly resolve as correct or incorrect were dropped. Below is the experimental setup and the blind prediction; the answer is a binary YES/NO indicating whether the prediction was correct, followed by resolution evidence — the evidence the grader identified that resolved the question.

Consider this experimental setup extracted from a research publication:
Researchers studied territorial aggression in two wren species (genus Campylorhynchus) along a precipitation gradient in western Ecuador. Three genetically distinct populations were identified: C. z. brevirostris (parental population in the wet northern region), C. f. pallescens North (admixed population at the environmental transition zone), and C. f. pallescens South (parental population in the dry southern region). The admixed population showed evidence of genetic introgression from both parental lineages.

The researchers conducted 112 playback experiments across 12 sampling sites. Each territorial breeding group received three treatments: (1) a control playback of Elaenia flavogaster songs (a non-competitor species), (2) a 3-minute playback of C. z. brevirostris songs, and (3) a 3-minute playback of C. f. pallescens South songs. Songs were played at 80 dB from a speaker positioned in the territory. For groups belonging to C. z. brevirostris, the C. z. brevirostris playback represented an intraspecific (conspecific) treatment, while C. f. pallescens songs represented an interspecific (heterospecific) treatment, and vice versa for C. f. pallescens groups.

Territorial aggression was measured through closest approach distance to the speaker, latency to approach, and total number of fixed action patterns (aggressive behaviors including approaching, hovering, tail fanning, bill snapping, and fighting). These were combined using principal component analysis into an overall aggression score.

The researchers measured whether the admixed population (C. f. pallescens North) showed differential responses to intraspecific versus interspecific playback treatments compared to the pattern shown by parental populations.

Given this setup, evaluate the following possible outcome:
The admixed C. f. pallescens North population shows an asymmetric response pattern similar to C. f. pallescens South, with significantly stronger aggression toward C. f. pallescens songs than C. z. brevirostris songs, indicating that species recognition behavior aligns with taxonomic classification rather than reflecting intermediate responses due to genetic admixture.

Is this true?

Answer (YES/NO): NO